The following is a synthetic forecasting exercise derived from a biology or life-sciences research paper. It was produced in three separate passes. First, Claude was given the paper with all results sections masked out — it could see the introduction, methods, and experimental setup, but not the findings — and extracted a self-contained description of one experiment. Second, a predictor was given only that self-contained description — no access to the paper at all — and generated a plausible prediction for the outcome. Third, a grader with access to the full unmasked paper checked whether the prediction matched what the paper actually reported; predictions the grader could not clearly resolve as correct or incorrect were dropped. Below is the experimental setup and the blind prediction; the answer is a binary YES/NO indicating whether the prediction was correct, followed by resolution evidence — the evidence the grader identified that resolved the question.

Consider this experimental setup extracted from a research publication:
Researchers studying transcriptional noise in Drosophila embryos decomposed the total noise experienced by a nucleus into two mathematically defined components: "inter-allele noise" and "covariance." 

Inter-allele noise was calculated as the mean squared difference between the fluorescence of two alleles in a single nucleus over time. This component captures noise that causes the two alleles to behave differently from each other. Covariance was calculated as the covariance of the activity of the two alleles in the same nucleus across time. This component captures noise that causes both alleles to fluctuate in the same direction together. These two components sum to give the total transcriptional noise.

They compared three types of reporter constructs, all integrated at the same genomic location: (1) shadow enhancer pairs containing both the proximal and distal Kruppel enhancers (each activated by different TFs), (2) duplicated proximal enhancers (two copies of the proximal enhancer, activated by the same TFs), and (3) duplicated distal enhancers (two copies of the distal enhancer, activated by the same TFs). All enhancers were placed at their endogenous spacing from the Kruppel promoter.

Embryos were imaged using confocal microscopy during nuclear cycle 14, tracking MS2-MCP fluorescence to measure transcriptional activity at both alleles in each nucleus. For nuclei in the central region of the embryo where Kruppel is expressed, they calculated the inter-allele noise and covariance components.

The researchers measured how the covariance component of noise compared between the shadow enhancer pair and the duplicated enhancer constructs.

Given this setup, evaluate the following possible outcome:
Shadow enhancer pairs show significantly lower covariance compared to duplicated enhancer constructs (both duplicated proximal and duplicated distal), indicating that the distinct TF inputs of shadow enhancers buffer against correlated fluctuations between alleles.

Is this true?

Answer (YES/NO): YES